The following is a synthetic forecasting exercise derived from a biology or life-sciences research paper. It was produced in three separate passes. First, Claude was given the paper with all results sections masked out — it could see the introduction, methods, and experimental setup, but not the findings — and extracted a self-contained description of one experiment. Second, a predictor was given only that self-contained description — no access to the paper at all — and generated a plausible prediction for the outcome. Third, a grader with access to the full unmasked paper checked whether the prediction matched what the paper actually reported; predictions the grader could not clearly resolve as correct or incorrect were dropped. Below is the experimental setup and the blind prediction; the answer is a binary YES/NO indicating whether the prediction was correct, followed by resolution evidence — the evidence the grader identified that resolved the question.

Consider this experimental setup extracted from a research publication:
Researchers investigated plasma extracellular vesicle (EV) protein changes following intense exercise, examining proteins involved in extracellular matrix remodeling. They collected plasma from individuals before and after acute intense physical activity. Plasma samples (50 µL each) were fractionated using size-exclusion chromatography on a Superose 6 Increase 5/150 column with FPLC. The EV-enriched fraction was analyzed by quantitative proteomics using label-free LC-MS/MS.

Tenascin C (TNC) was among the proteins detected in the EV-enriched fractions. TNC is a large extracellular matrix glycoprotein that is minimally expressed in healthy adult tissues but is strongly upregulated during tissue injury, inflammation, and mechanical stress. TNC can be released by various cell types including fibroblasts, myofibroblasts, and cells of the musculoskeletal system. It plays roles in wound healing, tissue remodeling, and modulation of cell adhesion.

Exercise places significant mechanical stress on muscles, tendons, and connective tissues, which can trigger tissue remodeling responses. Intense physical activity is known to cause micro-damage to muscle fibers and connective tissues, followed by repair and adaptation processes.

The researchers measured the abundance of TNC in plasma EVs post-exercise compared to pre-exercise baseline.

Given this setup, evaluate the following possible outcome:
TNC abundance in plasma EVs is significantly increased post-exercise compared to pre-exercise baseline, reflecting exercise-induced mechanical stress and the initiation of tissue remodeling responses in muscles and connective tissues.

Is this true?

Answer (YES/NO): YES